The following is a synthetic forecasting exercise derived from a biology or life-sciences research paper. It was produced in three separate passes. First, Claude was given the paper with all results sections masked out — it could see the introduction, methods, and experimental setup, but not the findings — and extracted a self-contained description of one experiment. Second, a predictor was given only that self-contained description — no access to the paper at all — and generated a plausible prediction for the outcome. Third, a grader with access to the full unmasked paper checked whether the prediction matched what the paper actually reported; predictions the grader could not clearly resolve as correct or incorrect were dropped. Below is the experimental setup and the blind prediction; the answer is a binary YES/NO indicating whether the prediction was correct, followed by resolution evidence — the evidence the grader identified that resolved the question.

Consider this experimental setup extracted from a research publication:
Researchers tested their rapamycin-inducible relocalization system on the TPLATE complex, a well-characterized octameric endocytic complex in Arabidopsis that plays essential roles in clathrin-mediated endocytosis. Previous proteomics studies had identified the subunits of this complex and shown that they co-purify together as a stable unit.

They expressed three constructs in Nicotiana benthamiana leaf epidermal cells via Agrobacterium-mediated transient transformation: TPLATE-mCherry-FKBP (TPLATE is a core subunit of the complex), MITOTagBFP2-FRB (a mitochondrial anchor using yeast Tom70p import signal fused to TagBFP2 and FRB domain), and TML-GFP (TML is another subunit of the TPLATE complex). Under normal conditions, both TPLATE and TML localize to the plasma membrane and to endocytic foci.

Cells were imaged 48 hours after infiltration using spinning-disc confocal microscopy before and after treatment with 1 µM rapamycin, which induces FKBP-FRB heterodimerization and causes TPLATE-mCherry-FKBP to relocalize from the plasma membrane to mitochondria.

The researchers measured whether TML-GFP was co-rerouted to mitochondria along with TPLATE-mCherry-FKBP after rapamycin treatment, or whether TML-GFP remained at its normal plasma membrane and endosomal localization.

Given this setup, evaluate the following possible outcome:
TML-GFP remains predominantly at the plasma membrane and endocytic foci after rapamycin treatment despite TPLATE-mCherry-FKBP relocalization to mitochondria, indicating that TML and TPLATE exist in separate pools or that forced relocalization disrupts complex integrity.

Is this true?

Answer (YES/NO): NO